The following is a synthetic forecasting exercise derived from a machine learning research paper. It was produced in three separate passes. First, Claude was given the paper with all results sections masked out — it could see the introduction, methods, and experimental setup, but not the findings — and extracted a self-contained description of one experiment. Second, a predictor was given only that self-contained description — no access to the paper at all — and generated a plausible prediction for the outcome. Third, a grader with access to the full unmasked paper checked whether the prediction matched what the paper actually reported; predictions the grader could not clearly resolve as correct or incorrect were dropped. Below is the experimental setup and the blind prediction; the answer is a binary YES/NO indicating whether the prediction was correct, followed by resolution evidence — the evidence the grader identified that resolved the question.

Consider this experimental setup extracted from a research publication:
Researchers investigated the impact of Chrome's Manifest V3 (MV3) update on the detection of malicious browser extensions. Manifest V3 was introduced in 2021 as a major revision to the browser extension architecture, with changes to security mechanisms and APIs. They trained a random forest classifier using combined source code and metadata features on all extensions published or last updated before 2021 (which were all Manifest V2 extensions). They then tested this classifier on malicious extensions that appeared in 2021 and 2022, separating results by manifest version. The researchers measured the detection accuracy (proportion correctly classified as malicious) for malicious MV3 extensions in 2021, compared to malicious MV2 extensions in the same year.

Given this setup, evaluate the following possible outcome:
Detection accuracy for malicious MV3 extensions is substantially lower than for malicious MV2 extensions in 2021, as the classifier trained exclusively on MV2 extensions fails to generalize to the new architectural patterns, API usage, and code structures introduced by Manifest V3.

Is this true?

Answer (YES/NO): YES